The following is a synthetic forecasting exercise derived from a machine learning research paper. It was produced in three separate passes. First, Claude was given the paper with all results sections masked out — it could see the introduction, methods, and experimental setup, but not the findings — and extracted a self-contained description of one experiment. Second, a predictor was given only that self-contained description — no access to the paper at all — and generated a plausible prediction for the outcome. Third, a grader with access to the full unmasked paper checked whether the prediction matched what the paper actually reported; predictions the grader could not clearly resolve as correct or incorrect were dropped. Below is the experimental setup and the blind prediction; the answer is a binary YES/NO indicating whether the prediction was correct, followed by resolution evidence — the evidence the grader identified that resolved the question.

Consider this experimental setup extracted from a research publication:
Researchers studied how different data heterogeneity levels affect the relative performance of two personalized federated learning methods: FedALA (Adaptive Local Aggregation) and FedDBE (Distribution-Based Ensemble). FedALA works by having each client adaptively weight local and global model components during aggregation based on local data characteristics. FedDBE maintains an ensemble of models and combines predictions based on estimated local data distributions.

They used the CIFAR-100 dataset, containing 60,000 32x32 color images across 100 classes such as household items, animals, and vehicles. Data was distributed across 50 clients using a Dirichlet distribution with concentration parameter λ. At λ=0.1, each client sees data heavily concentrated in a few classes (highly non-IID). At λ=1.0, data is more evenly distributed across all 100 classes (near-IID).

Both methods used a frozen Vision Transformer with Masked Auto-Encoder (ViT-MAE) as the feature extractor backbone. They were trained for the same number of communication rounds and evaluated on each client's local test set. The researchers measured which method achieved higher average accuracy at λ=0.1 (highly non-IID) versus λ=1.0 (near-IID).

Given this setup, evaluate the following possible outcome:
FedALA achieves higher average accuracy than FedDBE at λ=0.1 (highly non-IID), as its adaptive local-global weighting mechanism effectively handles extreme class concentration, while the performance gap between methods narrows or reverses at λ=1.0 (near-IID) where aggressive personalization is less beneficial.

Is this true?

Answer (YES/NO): YES